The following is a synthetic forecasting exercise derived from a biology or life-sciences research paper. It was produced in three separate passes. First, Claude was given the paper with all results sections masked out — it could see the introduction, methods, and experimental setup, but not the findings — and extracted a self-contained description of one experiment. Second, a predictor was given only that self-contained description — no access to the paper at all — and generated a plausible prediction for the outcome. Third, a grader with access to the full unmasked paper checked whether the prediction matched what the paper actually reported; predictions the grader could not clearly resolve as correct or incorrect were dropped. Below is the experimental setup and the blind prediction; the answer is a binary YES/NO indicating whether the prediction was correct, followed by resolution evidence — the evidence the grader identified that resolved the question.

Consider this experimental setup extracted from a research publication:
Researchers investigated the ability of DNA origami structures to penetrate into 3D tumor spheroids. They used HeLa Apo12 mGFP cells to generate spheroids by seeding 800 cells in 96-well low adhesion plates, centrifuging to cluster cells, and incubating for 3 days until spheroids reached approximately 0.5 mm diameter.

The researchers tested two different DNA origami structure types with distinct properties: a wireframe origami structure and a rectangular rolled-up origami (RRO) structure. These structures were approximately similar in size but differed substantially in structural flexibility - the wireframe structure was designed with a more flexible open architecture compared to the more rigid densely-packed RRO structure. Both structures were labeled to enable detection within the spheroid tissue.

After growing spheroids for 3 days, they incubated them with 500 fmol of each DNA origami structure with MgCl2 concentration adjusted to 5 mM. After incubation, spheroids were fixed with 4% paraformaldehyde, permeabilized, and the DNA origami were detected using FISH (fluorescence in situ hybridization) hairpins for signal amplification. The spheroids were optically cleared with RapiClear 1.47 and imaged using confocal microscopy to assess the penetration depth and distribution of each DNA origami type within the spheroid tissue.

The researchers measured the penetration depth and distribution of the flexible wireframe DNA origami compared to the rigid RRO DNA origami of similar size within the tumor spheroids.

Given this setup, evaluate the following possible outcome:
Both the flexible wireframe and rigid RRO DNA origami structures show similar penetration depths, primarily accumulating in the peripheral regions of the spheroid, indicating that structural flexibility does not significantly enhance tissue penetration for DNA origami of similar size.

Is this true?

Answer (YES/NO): YES